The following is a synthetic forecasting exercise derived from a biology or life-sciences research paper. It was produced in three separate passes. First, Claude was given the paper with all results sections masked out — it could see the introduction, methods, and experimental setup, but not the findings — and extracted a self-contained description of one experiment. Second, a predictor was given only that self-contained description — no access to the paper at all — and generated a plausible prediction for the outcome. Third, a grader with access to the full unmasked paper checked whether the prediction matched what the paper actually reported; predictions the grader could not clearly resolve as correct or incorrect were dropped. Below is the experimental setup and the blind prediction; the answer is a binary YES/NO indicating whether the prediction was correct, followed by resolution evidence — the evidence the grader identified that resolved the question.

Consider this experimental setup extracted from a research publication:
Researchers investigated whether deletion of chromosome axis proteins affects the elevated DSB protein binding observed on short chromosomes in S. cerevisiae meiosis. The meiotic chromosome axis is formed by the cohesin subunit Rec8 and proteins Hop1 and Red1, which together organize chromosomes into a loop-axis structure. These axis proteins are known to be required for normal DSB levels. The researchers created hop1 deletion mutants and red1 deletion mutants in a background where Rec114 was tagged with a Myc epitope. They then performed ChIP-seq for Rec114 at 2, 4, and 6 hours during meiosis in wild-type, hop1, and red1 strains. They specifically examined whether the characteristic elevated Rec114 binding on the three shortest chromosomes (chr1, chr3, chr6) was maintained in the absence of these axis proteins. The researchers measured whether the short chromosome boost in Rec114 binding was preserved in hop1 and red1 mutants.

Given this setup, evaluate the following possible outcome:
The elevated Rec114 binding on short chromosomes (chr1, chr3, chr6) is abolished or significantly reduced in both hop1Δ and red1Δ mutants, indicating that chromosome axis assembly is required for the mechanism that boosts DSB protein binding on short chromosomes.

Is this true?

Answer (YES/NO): YES